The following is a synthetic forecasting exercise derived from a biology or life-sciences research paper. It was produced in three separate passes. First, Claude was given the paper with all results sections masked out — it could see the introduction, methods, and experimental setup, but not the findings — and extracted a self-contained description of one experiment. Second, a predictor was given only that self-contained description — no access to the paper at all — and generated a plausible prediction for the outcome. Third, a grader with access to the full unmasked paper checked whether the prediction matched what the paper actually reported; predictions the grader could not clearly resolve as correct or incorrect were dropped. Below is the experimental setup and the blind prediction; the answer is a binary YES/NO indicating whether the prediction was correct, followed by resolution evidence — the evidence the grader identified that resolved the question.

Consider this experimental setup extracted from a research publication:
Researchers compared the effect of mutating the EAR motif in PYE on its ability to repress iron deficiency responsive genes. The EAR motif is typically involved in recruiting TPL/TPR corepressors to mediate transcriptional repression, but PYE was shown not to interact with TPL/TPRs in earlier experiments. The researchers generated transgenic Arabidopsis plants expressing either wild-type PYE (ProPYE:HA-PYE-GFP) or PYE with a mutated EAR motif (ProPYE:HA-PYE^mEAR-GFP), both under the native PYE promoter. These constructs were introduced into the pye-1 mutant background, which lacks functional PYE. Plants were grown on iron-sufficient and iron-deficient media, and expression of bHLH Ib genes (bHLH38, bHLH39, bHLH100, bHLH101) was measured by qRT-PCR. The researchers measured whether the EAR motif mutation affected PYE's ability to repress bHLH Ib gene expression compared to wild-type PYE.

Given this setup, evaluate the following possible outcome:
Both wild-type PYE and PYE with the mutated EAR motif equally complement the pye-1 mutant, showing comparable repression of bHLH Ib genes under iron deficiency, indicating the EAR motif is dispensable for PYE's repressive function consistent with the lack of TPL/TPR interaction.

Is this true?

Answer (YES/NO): YES